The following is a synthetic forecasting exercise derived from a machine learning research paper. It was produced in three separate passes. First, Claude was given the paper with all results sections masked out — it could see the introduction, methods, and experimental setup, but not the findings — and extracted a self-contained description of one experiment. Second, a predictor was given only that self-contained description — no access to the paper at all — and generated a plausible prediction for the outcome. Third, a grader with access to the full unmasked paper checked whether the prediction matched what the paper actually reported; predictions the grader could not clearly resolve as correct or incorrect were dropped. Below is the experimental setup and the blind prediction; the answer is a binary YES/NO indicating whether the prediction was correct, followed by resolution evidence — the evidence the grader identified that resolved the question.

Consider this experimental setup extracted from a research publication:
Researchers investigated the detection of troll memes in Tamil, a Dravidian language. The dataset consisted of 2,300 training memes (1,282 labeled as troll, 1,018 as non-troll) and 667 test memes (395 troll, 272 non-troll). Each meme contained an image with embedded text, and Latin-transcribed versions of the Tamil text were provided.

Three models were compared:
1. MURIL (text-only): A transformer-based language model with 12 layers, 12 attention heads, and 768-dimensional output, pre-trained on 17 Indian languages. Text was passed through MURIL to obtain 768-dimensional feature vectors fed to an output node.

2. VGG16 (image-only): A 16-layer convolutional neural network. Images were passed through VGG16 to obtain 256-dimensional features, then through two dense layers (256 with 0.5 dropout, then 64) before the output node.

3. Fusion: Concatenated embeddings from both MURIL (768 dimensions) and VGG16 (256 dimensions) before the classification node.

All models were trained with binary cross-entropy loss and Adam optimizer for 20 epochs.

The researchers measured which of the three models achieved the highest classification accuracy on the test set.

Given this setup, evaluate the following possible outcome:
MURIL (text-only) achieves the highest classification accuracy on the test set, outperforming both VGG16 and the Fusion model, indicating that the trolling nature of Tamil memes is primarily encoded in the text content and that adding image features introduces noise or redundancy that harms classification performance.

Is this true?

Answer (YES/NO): NO